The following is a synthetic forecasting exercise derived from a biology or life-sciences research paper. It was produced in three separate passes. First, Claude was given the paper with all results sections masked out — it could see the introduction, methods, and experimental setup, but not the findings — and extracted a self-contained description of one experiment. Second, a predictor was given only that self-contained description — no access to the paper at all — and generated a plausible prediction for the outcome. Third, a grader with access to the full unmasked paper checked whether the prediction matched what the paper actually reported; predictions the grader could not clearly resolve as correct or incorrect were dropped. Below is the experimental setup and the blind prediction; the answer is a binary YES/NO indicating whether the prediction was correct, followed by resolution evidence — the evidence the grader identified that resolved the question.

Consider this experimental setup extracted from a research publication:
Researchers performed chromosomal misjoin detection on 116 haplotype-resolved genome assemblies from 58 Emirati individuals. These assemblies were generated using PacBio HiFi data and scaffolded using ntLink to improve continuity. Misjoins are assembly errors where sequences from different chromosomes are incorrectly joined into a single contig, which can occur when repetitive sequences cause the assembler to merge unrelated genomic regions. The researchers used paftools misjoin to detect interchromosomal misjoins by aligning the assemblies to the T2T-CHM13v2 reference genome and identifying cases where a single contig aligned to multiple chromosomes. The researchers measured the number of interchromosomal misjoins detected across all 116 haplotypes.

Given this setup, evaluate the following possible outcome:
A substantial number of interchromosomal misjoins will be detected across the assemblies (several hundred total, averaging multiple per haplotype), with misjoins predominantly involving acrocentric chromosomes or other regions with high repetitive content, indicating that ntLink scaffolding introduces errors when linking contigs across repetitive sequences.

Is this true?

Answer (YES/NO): NO